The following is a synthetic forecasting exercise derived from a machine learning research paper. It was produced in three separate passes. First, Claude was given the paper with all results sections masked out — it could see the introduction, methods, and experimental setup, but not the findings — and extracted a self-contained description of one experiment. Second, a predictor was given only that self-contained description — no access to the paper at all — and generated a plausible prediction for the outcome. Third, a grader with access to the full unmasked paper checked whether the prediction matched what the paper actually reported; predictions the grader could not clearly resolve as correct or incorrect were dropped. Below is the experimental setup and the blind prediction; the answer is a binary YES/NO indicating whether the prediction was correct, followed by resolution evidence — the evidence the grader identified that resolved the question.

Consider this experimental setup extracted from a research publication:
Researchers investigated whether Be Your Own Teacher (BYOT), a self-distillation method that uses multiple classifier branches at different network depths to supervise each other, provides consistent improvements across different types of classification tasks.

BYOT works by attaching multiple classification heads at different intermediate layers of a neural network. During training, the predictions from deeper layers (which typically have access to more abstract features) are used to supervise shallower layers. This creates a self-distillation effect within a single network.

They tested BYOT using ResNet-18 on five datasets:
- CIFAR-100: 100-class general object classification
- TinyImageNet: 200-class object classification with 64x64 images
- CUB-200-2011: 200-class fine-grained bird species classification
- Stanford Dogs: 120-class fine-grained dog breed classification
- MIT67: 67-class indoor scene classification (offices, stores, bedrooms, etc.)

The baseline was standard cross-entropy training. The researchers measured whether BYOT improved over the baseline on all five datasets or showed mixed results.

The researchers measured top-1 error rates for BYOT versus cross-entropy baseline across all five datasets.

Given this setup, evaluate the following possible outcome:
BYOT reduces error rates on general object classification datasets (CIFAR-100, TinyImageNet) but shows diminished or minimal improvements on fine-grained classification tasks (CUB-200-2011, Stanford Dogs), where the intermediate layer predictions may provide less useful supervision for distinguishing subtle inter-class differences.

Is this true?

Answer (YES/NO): NO